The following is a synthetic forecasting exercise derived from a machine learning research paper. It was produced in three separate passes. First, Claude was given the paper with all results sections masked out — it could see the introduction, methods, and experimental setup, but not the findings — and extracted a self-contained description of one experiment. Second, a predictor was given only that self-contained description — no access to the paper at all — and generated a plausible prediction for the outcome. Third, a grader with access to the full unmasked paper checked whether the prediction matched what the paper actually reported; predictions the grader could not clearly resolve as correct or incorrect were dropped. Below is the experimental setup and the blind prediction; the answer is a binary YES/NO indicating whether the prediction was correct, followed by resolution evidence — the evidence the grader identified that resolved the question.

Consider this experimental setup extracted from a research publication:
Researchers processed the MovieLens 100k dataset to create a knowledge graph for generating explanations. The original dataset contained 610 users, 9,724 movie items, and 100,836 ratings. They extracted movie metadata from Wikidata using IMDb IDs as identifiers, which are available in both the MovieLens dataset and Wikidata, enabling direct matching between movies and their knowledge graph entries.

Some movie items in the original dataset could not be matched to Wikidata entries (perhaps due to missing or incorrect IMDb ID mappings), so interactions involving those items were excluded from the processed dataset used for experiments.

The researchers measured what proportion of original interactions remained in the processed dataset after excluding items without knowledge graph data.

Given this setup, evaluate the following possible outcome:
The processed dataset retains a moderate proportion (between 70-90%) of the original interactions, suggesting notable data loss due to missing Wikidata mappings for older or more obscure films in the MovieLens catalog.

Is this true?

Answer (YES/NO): NO